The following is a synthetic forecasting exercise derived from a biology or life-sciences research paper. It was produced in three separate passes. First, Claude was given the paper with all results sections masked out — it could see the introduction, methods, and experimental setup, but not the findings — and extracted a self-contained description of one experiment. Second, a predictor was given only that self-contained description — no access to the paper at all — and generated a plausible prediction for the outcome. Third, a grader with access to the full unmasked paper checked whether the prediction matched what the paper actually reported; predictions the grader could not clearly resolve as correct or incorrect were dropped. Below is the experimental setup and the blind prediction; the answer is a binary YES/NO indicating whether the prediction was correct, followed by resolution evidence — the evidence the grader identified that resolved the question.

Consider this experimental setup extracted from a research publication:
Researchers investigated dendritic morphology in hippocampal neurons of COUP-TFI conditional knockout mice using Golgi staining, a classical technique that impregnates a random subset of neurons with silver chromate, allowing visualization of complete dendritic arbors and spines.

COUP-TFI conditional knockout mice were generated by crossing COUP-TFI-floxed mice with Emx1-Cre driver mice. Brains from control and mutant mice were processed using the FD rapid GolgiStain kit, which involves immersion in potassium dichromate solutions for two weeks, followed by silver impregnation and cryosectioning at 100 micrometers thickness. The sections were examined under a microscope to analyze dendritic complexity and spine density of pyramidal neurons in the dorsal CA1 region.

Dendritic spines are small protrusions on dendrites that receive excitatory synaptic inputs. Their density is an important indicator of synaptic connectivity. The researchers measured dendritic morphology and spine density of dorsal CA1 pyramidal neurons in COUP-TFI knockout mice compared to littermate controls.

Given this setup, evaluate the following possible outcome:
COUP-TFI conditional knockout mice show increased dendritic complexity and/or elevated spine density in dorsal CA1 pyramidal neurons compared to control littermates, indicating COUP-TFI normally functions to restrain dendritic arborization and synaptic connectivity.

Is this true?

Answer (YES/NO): NO